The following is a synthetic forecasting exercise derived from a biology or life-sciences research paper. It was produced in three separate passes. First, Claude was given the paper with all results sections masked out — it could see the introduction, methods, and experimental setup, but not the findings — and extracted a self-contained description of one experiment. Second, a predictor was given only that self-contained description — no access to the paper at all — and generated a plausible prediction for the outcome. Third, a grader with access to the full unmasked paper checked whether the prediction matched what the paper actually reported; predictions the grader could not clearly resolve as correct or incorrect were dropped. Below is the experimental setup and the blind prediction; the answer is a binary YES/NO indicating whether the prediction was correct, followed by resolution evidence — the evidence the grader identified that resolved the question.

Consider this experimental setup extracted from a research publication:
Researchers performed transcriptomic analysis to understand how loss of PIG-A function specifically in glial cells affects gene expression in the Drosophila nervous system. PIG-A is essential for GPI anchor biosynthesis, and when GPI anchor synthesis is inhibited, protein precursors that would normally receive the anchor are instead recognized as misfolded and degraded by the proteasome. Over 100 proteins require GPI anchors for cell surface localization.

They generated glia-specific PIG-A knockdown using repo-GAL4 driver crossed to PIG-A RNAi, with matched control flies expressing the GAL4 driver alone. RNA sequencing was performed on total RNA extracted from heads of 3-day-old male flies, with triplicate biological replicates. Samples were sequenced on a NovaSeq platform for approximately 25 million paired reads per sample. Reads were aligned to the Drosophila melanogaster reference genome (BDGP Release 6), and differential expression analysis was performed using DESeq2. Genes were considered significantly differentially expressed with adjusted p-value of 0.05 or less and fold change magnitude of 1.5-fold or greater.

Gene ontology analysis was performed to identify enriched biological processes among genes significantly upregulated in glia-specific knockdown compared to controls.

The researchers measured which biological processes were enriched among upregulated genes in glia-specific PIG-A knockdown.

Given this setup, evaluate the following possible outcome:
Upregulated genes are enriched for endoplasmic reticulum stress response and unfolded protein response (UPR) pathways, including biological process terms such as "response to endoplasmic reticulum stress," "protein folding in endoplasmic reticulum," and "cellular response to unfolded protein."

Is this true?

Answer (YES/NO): NO